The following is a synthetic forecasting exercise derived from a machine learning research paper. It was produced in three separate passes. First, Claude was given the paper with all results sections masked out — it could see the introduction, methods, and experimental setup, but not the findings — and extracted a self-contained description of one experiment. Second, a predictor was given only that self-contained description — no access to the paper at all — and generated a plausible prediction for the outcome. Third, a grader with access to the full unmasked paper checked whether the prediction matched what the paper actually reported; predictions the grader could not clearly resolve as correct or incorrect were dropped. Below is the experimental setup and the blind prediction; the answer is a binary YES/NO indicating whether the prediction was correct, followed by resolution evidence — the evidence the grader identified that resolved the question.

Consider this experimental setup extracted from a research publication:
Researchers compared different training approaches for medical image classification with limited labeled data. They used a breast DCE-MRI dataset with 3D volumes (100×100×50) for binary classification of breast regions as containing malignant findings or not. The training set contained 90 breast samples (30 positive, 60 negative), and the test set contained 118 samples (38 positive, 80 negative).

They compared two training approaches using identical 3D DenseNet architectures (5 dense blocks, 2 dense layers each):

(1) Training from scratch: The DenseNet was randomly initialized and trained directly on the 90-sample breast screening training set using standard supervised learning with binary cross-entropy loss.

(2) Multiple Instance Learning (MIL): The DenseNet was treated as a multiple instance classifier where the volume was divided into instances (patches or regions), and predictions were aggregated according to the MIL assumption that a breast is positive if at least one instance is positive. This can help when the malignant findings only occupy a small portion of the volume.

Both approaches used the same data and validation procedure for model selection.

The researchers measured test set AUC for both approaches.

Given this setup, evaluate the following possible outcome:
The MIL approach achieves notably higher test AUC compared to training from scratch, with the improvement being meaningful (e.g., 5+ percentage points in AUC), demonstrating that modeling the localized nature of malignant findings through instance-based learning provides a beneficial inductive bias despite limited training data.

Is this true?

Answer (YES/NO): NO